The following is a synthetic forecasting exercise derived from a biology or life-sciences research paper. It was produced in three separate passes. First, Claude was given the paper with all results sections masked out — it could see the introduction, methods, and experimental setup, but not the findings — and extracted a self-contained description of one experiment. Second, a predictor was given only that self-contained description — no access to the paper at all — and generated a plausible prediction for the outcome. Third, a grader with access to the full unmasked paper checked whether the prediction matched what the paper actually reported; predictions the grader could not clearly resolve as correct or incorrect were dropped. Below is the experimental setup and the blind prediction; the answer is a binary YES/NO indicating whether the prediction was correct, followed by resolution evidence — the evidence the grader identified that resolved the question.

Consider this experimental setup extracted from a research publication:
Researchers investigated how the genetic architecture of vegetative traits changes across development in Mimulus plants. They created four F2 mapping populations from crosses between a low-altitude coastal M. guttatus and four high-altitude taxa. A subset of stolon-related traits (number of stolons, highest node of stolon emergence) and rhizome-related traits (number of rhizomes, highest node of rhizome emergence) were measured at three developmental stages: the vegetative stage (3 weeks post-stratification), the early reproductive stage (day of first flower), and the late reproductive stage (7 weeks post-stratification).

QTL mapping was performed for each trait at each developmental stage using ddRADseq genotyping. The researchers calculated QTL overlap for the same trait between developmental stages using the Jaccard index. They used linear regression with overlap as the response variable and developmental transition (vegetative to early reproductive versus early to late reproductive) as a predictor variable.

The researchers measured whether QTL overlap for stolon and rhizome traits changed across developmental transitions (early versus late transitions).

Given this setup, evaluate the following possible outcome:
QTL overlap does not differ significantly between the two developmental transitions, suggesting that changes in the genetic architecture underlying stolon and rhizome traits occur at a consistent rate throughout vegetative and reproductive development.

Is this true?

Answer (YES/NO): NO